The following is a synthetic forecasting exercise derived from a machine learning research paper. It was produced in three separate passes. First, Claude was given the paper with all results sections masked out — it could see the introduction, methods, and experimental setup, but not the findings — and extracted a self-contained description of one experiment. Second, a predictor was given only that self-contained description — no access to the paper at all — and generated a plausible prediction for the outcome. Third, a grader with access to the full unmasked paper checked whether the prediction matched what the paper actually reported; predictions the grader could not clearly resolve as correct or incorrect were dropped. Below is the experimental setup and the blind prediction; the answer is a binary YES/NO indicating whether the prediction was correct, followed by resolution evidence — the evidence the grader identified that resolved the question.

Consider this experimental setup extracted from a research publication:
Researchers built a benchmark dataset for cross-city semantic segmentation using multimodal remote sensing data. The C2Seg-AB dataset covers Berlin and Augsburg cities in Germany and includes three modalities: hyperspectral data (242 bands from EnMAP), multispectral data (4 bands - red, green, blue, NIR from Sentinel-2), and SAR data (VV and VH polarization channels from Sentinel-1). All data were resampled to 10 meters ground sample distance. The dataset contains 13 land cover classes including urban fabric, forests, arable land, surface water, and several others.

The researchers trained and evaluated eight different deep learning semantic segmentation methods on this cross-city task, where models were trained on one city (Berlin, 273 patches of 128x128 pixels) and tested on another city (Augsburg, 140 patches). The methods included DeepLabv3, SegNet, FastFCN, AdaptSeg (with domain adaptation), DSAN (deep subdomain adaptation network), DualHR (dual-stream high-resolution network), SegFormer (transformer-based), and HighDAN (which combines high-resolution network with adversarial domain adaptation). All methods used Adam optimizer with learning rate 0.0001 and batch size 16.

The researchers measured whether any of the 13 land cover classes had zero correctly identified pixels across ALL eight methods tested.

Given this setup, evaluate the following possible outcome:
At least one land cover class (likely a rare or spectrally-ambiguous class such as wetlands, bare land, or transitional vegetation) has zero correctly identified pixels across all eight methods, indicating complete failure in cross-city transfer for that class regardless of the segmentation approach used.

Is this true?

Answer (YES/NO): YES